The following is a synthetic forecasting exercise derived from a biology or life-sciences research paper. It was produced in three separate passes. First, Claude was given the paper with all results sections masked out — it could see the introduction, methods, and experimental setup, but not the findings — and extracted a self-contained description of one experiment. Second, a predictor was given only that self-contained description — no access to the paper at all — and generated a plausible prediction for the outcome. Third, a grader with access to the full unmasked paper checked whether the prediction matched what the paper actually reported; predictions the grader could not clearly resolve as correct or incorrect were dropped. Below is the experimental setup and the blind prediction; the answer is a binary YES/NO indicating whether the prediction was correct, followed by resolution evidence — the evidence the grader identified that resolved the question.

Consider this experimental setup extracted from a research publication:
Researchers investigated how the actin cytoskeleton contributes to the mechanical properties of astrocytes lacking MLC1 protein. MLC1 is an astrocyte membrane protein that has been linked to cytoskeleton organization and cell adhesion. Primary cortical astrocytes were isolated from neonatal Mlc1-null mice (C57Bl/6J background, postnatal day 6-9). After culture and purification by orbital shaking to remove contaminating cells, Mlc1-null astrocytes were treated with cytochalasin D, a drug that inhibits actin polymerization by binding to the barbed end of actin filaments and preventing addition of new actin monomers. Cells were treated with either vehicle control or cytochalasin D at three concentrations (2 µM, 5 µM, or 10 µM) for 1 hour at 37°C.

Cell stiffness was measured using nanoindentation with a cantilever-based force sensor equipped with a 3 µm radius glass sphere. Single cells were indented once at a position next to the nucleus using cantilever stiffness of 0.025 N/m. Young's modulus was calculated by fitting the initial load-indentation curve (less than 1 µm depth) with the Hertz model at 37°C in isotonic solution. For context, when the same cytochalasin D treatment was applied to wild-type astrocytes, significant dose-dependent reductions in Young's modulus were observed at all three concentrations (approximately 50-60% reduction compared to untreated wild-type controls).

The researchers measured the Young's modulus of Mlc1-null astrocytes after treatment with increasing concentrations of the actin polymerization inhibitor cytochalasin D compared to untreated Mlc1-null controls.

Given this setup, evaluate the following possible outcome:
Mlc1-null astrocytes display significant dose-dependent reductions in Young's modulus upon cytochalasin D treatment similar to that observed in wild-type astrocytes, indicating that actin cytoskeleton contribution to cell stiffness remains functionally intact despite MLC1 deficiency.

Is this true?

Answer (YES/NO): NO